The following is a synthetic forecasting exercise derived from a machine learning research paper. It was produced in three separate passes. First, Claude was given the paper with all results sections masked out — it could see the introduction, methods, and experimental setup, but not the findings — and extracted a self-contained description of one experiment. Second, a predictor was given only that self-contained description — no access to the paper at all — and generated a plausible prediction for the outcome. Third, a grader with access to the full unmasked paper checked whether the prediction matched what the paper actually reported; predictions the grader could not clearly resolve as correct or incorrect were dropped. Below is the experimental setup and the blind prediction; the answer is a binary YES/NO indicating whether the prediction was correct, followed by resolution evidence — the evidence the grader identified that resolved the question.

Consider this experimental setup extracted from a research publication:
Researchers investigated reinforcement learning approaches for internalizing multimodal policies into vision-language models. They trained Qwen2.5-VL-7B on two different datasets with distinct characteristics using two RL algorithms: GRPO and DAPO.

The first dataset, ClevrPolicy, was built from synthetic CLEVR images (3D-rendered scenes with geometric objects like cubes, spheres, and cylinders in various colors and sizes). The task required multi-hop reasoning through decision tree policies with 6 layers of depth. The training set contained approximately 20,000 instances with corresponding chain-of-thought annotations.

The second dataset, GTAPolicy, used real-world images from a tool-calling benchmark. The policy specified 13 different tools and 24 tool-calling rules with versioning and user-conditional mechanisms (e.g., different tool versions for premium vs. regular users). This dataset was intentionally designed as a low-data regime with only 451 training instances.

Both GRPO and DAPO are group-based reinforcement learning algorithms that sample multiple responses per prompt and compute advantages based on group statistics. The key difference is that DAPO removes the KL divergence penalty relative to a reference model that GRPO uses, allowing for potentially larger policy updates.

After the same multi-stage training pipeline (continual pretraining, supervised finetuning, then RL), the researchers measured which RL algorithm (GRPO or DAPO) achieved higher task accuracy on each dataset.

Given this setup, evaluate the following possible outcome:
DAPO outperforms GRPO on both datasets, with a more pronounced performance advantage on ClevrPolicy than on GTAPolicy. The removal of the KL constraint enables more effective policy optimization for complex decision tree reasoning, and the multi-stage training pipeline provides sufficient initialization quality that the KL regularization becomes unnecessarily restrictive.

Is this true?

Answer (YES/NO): NO